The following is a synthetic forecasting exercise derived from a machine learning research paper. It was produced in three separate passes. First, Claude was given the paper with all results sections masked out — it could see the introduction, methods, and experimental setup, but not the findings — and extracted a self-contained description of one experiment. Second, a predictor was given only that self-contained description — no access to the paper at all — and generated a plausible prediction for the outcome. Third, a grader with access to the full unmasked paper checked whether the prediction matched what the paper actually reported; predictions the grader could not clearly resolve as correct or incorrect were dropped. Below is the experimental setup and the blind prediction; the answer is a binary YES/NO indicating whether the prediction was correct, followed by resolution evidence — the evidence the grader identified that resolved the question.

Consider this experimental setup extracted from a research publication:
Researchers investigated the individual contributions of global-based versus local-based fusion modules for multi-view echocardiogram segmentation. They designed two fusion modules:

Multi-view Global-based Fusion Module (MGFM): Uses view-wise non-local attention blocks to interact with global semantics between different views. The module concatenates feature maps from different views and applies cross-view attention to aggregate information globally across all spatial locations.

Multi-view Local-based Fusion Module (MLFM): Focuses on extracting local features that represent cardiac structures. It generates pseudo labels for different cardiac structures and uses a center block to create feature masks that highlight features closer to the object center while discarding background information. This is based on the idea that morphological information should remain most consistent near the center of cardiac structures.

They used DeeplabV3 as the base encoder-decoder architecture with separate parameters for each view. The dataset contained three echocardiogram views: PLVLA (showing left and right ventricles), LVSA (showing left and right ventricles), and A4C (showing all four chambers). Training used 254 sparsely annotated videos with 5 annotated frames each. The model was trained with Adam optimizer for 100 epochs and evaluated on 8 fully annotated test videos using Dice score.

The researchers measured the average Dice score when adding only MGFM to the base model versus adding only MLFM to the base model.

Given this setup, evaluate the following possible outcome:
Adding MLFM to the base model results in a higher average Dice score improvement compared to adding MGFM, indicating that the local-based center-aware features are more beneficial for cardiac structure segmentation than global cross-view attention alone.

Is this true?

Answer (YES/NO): NO